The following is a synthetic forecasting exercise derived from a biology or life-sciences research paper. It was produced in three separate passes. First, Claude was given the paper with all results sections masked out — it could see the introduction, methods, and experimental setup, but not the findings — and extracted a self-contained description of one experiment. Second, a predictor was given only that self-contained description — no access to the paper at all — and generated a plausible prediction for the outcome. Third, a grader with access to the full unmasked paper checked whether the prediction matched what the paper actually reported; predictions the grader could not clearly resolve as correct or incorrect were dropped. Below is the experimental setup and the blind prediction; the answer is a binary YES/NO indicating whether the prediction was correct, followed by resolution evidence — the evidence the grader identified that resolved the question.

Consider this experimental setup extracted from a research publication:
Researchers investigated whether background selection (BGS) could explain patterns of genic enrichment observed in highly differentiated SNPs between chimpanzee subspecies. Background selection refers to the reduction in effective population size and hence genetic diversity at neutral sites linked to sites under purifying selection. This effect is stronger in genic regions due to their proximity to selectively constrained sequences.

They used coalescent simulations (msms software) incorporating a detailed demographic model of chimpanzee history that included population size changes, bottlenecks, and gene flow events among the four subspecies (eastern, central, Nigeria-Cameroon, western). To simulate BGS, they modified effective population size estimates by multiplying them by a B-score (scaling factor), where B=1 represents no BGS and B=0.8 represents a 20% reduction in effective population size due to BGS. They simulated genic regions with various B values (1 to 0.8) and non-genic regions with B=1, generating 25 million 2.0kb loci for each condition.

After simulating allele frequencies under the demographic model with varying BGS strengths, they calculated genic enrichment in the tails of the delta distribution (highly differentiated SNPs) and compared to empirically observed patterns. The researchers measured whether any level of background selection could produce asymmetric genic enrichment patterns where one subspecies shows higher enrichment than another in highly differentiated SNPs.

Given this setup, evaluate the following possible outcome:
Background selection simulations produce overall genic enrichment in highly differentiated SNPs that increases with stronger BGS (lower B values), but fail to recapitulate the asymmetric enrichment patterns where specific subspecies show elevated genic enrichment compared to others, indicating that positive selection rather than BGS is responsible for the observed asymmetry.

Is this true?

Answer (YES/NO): YES